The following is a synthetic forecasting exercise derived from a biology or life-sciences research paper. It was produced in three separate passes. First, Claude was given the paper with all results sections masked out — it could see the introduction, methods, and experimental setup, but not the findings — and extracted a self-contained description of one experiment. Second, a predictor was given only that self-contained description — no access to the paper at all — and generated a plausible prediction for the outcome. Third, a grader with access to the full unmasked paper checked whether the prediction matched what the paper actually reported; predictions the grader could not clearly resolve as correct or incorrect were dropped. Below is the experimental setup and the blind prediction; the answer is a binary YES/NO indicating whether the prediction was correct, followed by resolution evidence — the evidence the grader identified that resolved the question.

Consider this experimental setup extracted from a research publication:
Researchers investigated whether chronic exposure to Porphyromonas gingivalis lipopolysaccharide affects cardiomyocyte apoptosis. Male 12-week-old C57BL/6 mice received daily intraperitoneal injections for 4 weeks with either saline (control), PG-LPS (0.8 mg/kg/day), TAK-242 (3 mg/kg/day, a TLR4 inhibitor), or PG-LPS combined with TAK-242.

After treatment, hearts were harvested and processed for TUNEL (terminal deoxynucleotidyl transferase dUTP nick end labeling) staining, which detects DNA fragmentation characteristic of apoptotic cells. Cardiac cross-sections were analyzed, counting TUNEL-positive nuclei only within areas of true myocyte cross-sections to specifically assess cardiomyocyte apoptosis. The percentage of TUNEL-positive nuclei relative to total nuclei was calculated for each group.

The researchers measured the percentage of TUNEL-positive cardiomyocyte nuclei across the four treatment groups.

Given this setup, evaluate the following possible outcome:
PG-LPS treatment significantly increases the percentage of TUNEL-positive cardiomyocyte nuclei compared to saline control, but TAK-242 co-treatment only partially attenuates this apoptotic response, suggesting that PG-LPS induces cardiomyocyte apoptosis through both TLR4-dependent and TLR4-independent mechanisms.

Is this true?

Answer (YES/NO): YES